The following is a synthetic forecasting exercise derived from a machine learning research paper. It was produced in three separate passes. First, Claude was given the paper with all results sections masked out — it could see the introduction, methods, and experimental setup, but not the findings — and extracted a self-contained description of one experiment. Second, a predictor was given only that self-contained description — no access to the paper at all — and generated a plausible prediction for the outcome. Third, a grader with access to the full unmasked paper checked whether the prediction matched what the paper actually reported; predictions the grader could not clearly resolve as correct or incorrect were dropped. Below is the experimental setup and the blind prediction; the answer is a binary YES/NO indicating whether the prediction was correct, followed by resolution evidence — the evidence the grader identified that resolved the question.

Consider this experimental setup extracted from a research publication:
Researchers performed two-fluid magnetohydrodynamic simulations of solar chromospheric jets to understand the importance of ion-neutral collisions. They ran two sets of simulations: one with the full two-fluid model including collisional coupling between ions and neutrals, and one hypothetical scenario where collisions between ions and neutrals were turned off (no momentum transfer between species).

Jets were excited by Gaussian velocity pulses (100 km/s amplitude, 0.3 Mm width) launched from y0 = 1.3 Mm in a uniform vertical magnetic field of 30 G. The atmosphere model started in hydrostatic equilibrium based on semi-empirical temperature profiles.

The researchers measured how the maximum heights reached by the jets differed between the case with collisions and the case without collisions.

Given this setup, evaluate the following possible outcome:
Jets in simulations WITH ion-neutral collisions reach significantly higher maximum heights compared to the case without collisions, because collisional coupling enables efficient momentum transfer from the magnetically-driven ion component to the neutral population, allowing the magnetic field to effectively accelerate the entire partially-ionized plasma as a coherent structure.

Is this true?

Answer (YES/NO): NO